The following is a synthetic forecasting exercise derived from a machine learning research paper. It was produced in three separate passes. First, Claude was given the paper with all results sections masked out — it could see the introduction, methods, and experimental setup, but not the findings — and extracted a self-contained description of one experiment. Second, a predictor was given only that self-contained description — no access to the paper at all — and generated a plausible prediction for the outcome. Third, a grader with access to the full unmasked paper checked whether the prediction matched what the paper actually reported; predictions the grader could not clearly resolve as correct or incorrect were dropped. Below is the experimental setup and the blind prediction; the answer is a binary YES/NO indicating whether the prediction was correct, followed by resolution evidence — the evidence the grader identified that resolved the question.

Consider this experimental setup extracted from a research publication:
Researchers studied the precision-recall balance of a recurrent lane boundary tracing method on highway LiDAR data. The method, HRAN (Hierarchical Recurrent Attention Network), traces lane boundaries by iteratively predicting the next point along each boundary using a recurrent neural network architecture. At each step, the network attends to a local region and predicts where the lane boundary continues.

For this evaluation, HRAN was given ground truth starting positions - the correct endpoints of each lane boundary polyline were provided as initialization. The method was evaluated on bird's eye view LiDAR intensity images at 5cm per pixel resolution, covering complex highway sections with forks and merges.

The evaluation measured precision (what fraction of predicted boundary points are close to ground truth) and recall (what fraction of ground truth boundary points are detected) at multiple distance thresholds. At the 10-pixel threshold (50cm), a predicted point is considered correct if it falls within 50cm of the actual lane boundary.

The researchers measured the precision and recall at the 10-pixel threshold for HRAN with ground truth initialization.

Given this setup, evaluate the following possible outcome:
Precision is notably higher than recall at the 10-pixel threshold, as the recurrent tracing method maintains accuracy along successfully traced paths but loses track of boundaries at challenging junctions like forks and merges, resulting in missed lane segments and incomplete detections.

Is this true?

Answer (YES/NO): YES